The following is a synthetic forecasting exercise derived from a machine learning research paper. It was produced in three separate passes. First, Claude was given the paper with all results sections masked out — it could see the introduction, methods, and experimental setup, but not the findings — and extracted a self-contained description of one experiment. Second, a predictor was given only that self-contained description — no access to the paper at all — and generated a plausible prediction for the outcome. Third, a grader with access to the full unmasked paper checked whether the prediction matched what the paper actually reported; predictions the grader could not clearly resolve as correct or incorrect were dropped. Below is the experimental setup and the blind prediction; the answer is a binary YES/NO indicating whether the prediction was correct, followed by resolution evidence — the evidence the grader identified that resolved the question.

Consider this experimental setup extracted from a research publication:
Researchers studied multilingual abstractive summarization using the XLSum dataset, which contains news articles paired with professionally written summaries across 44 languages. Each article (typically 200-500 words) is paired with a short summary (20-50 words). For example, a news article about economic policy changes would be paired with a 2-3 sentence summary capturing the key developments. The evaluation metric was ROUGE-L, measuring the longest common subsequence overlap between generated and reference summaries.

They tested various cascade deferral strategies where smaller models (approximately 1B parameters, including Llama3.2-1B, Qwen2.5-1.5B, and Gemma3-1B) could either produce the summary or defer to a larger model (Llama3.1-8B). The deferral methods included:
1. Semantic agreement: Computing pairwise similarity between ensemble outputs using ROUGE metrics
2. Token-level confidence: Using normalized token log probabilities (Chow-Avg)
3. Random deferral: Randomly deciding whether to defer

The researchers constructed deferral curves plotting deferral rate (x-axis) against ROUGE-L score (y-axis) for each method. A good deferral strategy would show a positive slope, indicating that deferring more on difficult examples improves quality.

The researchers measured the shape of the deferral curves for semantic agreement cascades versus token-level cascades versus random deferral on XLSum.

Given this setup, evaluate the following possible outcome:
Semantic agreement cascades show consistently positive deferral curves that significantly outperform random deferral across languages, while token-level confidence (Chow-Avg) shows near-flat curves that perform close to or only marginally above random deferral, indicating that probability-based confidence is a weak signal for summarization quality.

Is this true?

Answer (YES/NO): NO